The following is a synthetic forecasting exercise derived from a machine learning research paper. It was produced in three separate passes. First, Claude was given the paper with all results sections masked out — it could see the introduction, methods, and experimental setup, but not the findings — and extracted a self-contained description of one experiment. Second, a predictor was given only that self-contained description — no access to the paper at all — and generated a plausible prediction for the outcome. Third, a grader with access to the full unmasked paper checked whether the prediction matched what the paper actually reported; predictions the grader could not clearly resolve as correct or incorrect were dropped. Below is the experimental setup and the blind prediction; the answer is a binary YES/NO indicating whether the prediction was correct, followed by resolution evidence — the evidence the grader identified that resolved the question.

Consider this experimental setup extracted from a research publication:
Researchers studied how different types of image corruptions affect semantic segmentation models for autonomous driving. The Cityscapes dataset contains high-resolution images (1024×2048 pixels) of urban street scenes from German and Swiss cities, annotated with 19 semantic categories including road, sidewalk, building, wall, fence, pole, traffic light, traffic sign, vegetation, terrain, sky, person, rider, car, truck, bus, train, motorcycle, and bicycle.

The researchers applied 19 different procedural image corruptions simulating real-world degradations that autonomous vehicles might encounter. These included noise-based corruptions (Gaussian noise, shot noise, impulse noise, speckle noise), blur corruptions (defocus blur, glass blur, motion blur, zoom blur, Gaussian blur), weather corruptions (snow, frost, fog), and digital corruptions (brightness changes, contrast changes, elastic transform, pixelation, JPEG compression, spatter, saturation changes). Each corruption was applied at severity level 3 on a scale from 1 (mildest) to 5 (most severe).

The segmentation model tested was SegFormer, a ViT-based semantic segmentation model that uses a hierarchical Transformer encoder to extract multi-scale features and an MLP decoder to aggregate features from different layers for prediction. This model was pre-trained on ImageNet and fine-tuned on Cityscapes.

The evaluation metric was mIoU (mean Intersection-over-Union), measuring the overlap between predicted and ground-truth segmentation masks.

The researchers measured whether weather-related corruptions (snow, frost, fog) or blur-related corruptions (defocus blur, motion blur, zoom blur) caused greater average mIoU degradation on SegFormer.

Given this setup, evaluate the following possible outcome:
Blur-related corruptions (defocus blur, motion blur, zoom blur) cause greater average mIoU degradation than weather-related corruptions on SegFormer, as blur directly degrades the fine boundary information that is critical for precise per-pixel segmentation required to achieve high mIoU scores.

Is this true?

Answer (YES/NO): NO